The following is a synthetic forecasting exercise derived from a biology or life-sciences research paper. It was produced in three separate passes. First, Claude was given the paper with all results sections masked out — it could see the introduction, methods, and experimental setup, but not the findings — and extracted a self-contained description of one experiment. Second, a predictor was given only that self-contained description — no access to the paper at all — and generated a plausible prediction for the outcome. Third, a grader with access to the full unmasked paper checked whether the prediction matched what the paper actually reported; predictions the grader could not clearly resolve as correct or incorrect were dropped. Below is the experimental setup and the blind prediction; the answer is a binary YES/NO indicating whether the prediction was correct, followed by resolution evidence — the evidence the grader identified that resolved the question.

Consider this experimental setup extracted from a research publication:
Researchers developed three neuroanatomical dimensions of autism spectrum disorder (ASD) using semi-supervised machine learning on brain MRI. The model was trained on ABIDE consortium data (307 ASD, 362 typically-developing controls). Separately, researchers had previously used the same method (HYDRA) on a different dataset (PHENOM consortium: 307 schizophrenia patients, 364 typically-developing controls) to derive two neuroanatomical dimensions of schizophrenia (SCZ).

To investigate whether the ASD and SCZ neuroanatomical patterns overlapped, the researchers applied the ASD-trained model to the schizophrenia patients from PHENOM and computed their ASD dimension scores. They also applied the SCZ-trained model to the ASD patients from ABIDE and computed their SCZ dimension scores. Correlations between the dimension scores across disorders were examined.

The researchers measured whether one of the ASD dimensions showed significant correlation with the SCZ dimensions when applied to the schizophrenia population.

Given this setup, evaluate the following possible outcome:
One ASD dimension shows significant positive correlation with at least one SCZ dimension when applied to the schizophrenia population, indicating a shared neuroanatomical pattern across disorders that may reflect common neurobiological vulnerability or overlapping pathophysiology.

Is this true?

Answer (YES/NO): YES